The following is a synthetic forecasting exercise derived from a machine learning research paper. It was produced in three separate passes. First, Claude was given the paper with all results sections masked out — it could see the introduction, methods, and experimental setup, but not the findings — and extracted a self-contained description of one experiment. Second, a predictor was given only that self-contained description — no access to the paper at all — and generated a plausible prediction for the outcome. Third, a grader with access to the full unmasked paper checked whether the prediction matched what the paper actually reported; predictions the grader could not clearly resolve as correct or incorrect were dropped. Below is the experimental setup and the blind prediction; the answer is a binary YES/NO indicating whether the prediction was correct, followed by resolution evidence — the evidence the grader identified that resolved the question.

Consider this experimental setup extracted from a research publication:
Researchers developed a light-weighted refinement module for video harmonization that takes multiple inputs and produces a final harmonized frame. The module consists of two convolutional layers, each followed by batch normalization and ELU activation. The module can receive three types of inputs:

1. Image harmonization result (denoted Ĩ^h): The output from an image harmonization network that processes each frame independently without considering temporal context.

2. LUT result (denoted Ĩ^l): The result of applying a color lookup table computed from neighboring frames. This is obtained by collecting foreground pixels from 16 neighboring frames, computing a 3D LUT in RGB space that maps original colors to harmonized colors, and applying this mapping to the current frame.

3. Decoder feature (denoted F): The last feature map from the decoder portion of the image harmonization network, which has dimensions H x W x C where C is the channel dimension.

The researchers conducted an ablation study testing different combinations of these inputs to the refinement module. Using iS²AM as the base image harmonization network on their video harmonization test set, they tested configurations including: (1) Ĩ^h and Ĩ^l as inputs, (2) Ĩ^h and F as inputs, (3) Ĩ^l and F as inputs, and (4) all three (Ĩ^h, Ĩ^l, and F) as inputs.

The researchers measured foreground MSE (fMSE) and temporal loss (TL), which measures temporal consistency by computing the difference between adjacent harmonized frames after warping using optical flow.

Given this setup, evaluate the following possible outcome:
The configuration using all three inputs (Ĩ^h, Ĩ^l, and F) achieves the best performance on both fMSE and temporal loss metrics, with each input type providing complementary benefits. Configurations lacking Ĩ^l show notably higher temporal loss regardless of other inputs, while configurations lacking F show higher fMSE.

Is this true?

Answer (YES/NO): YES